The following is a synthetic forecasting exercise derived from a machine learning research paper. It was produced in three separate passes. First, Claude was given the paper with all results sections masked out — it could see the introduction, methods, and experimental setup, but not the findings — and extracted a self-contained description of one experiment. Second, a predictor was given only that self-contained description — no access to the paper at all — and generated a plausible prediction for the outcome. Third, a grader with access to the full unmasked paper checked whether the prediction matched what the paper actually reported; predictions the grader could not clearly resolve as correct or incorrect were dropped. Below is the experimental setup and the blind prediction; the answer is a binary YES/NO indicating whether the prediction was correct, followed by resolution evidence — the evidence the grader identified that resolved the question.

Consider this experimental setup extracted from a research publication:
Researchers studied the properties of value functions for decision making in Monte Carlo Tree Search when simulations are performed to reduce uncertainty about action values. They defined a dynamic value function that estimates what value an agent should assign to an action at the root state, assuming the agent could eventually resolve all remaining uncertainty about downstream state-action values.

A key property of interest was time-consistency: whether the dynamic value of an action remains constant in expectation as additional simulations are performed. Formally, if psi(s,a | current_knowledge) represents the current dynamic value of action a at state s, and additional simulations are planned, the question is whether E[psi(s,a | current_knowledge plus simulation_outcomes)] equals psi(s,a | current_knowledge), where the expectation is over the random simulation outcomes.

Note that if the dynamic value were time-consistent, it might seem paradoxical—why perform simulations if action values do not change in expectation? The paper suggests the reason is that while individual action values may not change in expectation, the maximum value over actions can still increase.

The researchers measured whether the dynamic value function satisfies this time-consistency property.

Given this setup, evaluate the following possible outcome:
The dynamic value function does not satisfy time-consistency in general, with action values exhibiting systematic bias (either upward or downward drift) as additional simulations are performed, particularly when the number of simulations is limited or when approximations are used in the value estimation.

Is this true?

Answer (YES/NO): NO